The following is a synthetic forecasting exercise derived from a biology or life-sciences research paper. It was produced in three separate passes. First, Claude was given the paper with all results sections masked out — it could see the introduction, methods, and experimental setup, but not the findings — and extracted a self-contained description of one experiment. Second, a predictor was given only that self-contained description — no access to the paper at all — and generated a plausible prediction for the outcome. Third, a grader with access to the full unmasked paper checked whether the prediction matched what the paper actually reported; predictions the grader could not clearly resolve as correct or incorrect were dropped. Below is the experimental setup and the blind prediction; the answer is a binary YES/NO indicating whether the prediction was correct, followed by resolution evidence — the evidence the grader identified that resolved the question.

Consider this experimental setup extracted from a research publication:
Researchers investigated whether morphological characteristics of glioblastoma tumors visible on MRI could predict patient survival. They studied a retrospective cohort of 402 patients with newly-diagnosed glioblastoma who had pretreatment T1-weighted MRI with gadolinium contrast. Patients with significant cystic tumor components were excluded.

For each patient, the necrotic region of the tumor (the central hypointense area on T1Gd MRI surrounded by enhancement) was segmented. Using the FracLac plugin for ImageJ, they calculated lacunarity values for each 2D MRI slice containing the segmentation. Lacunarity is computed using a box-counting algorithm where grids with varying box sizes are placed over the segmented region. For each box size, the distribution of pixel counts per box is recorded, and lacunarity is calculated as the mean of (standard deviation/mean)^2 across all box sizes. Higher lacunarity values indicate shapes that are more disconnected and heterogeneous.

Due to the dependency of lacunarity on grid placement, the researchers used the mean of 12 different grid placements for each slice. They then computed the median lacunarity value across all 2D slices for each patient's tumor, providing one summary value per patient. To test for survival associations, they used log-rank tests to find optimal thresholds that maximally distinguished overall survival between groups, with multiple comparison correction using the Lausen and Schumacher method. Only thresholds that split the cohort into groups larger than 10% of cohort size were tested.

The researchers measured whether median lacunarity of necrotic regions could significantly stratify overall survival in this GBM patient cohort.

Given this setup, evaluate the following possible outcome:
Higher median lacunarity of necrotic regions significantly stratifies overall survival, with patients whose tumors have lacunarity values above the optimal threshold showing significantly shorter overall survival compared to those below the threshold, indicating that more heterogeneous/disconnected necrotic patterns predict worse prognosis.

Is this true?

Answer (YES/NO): NO